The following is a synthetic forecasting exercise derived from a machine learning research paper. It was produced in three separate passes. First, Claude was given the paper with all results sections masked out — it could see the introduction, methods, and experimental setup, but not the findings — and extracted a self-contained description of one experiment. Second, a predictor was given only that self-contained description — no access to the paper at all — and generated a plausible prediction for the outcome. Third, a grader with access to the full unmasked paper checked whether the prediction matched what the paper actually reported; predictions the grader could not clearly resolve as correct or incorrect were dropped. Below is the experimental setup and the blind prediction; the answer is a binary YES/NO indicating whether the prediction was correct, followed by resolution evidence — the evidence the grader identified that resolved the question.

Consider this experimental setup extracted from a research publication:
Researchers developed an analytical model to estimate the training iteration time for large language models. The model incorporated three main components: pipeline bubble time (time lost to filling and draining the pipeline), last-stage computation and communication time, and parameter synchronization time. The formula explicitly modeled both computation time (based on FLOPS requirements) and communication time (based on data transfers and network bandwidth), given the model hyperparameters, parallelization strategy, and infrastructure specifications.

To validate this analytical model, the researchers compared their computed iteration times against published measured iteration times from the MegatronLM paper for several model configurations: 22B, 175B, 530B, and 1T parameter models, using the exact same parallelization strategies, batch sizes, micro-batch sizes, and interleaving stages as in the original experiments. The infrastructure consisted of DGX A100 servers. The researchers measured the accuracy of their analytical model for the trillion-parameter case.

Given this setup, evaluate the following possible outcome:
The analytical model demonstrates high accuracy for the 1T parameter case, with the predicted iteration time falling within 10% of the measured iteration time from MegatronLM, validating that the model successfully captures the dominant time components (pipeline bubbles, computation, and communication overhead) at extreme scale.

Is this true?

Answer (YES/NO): YES